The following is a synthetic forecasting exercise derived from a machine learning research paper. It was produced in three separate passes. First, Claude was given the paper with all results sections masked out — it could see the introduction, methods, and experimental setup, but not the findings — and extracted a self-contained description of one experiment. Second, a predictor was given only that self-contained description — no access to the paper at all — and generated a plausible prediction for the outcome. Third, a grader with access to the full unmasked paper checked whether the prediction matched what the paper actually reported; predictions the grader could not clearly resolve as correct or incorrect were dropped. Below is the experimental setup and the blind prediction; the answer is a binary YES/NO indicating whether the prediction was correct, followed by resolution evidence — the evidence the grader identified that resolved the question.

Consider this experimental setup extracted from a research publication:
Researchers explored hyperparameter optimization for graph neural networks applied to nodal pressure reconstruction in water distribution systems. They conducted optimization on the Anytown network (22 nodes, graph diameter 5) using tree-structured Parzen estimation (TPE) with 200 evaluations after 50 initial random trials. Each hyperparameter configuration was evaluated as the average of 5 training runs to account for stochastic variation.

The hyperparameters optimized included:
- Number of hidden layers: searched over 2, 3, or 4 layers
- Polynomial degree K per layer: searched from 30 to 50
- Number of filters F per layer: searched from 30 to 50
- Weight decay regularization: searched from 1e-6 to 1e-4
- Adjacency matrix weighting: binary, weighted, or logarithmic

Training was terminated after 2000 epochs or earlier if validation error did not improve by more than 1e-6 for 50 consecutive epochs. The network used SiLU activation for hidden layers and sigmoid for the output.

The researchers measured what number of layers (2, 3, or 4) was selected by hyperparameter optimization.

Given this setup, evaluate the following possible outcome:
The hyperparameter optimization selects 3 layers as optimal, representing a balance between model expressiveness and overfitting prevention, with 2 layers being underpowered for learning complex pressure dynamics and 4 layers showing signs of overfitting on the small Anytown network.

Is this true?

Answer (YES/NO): NO